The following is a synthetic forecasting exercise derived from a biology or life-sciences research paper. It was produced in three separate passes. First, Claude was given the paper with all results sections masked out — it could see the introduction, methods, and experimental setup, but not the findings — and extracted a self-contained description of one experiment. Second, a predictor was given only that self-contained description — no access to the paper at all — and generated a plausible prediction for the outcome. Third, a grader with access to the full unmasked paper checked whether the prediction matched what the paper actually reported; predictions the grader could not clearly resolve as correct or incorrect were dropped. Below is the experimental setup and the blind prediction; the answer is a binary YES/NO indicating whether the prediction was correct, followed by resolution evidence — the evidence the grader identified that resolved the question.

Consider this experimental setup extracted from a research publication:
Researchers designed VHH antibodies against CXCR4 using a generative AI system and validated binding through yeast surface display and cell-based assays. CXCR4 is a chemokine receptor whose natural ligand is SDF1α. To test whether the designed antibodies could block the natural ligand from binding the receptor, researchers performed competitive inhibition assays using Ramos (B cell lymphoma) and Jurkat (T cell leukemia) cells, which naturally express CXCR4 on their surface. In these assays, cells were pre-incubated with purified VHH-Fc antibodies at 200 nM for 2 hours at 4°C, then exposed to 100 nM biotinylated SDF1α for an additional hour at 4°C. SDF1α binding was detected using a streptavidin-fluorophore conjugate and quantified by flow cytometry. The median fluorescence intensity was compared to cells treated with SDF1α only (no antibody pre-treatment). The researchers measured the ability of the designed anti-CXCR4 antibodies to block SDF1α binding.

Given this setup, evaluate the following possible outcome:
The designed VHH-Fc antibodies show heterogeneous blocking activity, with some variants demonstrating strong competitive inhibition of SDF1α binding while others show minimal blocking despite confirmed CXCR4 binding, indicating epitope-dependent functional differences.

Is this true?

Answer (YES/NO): NO